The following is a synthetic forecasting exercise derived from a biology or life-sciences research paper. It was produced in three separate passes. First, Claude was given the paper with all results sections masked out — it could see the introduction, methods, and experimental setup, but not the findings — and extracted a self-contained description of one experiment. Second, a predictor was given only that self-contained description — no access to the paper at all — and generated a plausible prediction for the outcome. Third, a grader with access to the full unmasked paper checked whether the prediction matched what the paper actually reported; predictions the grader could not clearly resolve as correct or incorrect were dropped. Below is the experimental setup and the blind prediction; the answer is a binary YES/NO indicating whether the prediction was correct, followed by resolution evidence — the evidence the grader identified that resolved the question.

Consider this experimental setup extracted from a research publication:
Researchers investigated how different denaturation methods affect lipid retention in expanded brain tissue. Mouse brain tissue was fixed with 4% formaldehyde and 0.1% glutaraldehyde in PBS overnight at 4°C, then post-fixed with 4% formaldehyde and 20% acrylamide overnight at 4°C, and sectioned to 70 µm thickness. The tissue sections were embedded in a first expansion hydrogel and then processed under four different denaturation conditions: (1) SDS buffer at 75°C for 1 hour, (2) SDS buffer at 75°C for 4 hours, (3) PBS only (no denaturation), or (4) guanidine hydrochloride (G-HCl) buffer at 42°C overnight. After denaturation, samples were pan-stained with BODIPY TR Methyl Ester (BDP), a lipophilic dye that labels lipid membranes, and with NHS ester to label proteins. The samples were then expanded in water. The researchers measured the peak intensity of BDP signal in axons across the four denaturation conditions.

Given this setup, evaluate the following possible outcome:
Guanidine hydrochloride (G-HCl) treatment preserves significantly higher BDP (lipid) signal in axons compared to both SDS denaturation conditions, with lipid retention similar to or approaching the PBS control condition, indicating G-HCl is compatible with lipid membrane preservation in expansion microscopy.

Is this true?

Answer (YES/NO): NO